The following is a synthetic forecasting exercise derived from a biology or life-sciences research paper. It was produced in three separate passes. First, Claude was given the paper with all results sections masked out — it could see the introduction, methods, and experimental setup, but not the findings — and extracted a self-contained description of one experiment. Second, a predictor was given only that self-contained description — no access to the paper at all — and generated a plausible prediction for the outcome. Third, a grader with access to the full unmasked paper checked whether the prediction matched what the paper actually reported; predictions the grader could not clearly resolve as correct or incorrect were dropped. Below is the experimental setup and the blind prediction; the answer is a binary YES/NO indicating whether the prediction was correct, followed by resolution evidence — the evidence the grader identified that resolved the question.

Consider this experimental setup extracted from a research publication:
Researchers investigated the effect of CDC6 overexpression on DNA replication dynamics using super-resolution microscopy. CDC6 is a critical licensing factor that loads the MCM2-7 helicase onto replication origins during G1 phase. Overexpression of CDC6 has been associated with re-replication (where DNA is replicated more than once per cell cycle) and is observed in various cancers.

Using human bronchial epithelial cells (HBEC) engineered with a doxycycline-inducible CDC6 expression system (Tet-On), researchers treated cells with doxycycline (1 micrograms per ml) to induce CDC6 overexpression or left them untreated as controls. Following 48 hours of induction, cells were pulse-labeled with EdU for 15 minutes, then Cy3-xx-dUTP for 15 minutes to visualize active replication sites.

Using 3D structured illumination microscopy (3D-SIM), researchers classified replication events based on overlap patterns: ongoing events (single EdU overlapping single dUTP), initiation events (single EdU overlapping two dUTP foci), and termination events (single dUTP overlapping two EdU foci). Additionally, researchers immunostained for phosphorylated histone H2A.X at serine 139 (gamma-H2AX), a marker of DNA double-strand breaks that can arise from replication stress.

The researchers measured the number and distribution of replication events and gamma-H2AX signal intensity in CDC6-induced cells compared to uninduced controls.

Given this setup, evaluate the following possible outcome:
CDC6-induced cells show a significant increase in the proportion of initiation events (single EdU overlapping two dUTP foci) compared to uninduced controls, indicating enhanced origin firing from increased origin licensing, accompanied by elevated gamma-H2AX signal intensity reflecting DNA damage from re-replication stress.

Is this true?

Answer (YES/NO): NO